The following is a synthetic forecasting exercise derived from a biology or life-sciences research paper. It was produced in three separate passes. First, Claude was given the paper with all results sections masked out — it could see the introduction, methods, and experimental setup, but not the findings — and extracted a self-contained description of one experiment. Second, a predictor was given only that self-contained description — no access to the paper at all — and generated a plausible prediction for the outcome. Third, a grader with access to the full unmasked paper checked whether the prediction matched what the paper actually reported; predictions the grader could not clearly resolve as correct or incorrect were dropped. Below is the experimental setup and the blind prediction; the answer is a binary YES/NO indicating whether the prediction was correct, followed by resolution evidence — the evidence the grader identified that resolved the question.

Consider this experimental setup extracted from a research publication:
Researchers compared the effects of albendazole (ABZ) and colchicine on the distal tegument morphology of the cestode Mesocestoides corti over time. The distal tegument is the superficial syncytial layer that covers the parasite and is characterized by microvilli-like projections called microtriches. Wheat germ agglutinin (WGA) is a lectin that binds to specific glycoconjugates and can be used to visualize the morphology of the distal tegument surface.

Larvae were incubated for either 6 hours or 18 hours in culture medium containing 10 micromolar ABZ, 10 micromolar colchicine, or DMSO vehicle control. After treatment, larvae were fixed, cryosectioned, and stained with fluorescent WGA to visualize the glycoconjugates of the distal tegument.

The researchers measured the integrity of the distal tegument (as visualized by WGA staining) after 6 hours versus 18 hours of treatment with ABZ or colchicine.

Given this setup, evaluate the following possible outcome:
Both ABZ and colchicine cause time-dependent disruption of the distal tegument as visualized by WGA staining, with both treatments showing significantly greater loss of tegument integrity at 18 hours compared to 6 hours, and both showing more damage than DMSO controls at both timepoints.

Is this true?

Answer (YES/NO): NO